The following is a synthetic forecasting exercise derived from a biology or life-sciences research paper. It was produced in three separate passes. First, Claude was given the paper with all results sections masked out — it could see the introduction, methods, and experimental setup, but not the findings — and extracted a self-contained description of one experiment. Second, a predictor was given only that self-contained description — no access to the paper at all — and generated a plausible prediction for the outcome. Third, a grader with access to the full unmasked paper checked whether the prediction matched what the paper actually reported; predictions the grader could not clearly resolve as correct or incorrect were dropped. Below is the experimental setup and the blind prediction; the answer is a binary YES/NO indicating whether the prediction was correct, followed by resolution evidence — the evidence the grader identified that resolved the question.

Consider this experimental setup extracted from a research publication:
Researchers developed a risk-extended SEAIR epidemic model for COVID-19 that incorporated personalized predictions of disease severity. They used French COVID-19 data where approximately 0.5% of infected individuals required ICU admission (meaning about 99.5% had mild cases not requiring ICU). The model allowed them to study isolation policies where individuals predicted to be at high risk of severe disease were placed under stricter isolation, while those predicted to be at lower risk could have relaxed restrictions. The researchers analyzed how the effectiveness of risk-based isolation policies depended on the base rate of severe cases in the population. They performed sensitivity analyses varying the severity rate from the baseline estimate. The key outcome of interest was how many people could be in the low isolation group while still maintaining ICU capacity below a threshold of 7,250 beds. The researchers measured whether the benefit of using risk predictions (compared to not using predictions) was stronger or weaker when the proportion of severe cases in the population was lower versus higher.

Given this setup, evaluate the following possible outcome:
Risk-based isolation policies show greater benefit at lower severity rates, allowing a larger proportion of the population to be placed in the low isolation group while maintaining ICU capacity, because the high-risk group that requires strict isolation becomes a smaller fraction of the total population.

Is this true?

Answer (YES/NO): YES